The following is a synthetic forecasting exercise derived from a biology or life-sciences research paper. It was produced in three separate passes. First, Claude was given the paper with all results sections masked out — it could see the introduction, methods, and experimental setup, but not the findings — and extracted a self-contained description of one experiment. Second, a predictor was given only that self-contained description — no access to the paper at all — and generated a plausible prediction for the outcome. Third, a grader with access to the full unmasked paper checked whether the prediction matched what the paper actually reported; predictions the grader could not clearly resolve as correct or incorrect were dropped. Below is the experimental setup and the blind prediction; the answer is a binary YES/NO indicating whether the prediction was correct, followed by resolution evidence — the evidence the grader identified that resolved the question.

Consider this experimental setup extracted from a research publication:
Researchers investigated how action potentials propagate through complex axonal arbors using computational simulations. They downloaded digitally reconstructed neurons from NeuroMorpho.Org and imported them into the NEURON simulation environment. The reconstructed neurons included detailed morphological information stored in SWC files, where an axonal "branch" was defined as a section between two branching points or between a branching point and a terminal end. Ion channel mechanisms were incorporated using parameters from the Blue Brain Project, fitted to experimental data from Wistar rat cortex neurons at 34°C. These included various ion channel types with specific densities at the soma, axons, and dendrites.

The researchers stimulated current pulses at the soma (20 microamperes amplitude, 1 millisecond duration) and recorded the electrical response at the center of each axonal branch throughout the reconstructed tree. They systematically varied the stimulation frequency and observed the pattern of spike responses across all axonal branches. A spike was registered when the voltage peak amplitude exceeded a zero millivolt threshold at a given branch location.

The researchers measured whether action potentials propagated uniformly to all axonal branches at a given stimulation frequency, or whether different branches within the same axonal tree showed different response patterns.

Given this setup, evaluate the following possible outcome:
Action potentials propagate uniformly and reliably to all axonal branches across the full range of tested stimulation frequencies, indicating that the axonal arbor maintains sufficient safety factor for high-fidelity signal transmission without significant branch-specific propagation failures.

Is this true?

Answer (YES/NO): NO